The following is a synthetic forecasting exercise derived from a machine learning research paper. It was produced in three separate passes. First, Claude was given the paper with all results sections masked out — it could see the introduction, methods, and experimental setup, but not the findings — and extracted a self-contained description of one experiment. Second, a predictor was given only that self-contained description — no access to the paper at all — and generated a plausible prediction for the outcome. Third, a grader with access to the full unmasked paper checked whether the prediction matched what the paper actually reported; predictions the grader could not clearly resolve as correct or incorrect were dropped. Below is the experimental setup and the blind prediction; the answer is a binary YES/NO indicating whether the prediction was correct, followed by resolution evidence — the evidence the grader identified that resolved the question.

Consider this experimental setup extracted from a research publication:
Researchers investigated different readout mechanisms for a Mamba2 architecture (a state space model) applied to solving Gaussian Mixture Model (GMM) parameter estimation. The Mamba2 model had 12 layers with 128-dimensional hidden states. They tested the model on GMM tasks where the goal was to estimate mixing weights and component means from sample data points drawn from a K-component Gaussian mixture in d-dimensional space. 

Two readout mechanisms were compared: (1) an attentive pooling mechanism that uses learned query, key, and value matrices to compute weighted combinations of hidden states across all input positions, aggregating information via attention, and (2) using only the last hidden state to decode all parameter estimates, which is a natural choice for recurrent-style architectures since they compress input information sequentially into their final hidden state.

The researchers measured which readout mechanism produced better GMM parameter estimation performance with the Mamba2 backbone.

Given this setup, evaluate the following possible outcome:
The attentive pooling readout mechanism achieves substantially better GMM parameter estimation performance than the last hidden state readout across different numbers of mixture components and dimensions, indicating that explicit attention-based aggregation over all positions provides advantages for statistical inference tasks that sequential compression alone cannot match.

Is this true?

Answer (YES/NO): NO